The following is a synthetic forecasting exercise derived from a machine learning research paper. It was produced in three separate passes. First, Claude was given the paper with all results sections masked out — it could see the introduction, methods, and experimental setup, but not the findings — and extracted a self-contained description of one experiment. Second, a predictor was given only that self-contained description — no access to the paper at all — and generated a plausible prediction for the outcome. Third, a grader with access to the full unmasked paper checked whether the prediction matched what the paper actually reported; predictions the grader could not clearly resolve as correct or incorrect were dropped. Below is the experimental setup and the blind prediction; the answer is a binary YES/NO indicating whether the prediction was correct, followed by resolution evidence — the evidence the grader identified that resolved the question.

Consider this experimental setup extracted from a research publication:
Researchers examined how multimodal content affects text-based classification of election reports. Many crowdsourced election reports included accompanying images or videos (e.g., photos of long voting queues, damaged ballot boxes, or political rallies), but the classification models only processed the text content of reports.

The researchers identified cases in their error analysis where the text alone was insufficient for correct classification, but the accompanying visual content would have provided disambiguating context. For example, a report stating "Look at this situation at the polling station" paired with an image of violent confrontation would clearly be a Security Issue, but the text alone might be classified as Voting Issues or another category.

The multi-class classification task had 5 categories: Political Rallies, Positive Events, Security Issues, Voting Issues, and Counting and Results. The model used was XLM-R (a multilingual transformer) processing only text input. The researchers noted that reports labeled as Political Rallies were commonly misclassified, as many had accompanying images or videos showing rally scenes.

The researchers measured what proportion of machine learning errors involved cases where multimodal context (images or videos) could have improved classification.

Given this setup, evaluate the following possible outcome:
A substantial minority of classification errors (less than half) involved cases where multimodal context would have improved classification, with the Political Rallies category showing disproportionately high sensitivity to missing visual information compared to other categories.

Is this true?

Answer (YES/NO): NO